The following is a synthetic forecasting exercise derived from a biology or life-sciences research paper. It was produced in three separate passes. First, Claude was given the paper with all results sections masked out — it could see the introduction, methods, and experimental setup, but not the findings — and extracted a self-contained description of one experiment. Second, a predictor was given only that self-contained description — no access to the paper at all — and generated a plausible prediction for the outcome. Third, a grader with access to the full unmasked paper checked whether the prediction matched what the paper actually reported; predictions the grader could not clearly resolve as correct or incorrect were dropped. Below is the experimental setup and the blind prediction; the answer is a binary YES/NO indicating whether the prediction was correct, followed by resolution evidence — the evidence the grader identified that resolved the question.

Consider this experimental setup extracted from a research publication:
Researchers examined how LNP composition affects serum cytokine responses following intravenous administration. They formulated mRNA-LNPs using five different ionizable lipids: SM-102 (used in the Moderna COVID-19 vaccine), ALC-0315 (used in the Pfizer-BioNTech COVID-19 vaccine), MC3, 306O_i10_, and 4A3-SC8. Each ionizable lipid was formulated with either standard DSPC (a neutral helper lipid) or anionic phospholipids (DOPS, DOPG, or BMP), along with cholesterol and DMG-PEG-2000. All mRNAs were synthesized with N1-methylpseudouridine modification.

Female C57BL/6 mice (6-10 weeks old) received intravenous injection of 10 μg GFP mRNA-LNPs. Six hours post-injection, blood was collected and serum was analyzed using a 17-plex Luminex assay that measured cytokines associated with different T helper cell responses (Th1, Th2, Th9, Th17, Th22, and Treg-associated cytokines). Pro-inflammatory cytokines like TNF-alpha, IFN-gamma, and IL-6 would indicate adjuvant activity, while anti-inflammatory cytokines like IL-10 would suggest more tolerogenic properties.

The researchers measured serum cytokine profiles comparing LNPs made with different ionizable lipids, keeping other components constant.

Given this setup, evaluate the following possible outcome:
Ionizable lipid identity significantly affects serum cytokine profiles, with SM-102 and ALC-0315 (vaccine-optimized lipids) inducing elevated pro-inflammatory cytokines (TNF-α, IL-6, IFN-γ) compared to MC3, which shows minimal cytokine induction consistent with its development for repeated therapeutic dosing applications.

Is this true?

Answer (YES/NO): NO